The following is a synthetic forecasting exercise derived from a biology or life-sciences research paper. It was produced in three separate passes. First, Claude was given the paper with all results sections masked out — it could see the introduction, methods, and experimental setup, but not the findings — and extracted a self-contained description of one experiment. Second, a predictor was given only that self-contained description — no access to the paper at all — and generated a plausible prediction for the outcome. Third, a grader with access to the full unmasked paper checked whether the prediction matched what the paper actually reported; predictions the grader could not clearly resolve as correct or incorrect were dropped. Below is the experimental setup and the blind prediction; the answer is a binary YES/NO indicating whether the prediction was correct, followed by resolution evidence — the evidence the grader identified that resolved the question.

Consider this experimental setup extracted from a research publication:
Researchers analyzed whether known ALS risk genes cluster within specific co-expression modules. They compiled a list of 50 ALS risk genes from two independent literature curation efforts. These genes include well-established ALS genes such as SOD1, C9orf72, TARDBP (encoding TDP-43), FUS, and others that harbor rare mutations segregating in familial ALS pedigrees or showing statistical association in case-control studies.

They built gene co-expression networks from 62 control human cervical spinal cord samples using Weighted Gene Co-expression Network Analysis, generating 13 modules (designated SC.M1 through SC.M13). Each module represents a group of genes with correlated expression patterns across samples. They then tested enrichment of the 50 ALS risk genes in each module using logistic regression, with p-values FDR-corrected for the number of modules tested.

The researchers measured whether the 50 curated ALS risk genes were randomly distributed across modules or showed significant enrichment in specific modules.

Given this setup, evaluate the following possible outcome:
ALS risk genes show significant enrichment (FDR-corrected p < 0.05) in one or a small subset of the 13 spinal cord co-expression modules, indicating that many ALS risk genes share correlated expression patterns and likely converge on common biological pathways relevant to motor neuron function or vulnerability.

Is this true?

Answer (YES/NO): NO